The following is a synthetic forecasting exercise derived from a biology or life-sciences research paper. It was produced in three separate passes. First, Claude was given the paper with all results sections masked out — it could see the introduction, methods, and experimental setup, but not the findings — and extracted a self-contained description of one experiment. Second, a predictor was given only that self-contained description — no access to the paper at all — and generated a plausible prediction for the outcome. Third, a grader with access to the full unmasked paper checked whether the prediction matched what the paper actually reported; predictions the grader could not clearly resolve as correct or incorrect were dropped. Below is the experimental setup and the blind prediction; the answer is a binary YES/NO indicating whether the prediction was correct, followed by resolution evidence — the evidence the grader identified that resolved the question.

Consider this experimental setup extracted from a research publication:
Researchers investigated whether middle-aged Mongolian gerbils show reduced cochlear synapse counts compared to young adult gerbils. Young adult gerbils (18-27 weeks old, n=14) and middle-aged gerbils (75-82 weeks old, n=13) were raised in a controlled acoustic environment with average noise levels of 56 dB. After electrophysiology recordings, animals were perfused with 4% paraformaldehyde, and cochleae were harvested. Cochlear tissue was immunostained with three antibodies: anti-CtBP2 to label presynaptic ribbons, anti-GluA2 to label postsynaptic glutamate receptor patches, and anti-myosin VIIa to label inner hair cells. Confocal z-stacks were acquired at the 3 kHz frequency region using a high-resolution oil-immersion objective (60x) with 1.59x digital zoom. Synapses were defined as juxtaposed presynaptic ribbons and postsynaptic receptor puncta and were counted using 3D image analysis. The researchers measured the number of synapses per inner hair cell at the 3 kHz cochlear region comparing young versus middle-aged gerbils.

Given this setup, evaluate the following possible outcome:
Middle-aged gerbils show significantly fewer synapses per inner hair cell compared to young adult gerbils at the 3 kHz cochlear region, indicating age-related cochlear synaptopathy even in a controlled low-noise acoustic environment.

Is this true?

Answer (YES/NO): YES